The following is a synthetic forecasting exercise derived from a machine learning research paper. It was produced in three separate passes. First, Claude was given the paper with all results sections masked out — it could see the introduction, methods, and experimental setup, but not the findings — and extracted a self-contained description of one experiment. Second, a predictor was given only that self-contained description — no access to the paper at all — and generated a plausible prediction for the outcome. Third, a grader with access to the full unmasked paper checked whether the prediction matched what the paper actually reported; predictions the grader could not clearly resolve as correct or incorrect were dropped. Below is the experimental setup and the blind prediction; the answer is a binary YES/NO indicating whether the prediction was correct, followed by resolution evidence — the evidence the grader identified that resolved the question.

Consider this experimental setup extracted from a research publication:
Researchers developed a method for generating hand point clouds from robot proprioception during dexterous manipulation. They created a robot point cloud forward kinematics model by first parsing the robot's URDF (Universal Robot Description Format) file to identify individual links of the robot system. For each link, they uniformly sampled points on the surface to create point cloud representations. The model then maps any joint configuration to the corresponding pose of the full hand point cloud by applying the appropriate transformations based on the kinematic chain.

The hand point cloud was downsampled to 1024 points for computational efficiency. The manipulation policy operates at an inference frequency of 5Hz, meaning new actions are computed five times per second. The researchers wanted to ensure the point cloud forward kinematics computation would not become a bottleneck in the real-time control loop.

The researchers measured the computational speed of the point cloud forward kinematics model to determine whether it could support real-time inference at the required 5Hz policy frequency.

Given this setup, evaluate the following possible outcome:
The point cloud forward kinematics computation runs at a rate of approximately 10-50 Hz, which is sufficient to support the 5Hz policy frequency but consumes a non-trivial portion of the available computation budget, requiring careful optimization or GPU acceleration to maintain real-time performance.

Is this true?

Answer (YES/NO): NO